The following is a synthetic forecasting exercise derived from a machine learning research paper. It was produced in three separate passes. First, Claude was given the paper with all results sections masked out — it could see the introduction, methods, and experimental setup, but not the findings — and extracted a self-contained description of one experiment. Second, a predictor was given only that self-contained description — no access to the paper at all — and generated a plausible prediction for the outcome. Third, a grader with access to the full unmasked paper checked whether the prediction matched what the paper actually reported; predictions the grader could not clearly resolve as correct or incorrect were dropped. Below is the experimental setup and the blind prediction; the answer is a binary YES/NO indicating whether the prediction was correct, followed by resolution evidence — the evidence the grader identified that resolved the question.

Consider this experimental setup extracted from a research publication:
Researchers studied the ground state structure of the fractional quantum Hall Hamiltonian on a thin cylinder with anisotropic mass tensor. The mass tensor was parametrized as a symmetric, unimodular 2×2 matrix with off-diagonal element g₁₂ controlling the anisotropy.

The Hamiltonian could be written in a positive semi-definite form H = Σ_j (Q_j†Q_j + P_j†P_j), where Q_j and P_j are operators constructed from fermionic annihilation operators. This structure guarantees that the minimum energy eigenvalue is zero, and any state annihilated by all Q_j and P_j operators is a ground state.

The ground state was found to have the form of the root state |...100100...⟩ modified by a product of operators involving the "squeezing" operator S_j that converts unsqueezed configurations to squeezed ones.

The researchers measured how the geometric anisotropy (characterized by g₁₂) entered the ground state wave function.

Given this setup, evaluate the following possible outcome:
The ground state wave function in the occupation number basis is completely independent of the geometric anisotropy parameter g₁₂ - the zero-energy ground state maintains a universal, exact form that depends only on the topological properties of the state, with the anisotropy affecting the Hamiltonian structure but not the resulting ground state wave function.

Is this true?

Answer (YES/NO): NO